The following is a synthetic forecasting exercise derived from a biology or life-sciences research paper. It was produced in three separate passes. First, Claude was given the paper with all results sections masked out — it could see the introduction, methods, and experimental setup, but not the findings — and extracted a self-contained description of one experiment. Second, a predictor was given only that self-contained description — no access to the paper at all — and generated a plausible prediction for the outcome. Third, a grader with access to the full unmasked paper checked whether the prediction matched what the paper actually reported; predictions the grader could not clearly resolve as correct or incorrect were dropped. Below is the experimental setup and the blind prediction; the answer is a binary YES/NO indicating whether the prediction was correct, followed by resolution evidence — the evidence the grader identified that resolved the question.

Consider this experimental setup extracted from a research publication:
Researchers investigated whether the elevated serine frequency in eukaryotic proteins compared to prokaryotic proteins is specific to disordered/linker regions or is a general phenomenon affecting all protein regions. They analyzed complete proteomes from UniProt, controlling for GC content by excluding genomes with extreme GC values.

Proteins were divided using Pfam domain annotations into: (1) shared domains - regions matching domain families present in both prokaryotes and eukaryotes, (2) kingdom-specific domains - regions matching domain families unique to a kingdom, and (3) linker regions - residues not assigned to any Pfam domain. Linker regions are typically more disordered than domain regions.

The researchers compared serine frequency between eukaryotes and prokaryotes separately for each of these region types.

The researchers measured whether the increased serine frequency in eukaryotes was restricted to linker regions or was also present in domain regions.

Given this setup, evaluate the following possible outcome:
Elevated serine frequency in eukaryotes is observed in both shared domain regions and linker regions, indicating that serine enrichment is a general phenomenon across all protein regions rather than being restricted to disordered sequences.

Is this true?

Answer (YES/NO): YES